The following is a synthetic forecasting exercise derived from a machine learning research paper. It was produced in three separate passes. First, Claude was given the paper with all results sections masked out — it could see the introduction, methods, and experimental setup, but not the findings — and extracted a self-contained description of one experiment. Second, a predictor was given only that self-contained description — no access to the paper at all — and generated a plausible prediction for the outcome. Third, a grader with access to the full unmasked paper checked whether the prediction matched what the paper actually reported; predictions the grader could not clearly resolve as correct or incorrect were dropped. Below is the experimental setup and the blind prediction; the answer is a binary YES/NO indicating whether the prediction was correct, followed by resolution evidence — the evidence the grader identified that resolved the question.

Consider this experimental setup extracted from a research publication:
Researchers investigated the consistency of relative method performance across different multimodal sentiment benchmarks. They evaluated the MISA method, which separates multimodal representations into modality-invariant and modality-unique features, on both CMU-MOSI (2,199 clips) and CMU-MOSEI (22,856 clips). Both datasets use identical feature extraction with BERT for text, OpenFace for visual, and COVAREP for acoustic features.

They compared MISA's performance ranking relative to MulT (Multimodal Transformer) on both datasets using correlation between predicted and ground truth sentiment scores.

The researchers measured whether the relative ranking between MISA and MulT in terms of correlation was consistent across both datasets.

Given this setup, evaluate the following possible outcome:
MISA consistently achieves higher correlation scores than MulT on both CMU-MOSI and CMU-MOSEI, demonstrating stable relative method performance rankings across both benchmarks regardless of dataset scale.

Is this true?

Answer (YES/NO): YES